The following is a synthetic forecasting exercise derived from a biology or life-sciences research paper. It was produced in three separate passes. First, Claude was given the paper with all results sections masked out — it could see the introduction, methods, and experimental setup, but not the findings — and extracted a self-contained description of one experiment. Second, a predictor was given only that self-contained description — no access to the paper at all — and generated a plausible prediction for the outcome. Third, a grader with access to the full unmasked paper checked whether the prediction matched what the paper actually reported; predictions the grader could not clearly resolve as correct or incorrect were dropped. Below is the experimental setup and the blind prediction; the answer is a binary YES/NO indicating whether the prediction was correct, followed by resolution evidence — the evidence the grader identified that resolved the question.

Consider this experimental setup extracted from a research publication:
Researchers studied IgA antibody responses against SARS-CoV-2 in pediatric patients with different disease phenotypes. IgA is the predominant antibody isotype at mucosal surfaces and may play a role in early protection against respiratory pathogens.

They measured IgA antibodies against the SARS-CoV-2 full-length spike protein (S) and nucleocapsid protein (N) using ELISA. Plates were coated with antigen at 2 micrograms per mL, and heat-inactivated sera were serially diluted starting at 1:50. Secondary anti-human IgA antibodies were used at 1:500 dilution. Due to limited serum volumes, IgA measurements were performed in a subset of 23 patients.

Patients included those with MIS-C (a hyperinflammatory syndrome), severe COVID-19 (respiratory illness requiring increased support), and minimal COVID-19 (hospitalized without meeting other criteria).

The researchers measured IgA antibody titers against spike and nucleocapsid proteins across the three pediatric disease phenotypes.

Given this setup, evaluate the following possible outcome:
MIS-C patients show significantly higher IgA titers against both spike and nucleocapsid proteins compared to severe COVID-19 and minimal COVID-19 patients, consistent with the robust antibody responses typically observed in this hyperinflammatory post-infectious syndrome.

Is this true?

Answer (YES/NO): NO